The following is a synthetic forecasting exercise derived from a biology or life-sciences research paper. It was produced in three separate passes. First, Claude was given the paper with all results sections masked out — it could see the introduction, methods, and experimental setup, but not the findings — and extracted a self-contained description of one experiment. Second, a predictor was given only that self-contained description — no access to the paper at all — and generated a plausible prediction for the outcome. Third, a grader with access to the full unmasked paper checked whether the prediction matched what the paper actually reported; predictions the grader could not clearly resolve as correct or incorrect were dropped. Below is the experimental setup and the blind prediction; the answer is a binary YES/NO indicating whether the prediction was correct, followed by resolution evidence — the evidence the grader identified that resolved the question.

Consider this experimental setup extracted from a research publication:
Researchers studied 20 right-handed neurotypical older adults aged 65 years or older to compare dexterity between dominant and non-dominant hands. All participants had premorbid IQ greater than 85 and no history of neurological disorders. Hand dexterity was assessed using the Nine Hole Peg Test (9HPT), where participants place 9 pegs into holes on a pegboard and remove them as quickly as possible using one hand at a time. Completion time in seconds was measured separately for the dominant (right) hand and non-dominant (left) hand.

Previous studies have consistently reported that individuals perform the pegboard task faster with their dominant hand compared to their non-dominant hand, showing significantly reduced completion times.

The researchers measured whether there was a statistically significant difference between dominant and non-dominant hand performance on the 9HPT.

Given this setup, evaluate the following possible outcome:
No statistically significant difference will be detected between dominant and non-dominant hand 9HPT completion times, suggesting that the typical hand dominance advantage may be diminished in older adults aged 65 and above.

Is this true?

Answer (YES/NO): YES